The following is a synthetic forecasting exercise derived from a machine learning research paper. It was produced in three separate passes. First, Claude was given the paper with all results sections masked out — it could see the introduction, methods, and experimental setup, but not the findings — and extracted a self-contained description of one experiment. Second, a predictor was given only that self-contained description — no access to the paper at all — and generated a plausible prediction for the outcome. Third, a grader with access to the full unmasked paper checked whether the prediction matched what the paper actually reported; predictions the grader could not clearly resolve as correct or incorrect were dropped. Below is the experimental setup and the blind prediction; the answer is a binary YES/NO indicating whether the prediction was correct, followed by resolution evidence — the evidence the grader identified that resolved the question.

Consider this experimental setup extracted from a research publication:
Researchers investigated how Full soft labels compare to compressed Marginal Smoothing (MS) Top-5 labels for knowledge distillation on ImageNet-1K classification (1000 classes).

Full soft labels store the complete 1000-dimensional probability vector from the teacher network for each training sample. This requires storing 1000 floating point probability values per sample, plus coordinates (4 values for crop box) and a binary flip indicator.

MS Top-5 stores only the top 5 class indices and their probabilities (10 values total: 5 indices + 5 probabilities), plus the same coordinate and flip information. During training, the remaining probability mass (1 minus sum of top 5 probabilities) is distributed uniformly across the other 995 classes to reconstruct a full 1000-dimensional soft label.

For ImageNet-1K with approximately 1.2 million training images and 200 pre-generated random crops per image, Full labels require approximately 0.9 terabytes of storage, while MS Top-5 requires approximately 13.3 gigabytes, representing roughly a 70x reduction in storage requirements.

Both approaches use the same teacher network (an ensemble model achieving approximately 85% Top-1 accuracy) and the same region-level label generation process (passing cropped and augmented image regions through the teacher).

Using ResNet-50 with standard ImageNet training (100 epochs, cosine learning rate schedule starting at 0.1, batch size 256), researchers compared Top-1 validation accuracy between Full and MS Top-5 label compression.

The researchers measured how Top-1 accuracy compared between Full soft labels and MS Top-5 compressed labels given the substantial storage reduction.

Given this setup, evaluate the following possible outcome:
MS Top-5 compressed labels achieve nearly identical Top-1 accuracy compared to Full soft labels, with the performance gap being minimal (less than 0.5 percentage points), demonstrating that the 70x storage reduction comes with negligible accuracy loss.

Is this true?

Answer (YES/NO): YES